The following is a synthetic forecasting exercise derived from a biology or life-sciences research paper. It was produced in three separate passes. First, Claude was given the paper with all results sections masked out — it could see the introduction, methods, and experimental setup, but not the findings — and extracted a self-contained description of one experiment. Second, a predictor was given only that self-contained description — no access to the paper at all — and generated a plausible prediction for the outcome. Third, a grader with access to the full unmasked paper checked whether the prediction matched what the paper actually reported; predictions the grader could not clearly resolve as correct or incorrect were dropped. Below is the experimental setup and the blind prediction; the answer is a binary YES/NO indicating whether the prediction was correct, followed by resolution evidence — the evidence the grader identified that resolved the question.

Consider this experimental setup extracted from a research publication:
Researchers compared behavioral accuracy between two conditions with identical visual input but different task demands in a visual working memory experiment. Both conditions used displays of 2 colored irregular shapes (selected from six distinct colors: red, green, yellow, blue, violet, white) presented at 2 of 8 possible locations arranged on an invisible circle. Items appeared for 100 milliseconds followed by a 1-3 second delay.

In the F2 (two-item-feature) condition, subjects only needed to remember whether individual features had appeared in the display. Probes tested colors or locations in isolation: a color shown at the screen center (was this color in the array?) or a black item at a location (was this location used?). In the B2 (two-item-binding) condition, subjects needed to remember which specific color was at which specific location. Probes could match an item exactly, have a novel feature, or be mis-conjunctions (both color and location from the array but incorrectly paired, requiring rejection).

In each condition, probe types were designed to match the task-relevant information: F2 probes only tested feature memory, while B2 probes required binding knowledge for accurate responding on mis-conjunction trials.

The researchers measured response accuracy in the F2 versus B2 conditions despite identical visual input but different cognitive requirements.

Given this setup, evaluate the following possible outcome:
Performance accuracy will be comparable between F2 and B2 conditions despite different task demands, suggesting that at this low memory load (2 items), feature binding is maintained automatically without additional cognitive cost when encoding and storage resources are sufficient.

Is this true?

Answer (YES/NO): NO